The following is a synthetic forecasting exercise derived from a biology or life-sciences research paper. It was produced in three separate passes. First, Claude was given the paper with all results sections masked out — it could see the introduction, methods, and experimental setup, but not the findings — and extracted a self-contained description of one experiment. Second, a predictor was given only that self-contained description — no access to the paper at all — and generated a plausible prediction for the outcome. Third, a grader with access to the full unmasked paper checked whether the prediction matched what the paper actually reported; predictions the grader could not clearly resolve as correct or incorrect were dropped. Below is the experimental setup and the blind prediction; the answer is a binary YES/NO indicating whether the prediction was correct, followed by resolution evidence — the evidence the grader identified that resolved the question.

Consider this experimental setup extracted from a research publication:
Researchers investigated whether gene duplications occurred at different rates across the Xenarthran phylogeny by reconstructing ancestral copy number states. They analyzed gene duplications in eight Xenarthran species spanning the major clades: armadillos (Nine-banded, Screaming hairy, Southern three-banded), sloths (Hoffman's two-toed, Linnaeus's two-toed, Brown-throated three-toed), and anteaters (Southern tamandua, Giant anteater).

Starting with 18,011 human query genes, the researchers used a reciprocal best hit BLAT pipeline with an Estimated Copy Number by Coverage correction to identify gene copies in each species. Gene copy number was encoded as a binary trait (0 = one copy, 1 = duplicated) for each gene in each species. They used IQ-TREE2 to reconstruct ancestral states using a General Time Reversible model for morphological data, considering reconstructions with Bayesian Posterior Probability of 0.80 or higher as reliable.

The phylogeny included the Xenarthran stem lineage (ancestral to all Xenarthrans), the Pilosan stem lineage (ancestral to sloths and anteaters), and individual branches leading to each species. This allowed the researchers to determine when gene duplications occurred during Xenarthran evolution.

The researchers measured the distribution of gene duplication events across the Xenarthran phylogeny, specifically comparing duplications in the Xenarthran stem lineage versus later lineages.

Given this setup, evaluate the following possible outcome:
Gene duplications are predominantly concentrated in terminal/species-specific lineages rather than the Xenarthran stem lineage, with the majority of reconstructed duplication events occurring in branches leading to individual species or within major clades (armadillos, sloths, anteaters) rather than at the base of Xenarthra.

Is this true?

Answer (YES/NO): NO